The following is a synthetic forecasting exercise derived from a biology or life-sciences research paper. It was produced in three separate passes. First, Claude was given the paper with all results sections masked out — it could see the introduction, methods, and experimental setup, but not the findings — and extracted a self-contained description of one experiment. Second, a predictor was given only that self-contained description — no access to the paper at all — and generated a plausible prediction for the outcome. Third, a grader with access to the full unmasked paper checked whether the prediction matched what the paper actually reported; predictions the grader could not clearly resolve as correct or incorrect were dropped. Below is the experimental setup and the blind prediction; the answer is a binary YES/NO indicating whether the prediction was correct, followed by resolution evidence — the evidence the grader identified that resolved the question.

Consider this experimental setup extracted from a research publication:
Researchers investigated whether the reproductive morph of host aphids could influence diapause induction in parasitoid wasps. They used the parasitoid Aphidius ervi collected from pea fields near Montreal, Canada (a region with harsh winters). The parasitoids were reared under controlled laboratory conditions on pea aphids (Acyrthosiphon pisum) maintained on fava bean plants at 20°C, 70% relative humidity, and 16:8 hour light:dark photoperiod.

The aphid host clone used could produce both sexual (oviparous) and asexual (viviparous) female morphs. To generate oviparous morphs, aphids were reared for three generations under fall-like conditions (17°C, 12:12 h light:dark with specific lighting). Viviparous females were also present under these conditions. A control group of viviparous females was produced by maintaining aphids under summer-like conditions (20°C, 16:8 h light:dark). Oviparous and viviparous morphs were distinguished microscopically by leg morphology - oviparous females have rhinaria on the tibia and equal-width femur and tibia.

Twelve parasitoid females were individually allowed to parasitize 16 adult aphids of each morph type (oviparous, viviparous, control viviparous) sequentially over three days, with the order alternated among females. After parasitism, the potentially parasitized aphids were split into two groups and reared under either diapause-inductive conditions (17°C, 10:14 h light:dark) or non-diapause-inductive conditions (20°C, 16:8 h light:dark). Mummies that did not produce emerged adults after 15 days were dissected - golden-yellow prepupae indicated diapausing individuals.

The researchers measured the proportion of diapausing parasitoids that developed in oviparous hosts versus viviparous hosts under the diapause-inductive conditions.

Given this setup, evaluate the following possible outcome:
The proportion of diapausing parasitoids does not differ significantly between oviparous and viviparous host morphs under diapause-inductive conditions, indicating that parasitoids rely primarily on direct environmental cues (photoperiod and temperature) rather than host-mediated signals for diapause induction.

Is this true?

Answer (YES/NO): YES